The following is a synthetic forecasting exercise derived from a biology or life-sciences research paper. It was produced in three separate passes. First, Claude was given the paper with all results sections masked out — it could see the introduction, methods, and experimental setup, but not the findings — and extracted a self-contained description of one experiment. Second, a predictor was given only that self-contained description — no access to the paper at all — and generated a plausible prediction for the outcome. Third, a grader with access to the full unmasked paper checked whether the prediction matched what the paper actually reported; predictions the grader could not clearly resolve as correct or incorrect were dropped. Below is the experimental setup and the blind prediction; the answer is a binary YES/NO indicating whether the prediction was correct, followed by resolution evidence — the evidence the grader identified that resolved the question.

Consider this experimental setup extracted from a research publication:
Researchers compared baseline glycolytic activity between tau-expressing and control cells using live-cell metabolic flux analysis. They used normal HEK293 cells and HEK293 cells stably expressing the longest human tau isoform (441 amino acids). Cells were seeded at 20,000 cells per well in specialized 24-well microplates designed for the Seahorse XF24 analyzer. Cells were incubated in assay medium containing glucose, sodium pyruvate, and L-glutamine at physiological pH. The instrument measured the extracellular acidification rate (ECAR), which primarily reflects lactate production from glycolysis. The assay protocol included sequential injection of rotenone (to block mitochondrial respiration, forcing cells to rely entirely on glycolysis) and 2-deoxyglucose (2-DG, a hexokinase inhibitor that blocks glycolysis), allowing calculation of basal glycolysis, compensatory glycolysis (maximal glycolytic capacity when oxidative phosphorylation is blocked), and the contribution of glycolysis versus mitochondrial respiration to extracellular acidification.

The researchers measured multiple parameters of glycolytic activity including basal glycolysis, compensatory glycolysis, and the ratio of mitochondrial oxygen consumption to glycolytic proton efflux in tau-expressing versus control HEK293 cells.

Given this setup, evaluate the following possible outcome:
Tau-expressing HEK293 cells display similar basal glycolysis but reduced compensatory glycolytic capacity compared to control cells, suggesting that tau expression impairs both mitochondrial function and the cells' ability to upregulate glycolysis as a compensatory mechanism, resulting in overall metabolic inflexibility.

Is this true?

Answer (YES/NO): NO